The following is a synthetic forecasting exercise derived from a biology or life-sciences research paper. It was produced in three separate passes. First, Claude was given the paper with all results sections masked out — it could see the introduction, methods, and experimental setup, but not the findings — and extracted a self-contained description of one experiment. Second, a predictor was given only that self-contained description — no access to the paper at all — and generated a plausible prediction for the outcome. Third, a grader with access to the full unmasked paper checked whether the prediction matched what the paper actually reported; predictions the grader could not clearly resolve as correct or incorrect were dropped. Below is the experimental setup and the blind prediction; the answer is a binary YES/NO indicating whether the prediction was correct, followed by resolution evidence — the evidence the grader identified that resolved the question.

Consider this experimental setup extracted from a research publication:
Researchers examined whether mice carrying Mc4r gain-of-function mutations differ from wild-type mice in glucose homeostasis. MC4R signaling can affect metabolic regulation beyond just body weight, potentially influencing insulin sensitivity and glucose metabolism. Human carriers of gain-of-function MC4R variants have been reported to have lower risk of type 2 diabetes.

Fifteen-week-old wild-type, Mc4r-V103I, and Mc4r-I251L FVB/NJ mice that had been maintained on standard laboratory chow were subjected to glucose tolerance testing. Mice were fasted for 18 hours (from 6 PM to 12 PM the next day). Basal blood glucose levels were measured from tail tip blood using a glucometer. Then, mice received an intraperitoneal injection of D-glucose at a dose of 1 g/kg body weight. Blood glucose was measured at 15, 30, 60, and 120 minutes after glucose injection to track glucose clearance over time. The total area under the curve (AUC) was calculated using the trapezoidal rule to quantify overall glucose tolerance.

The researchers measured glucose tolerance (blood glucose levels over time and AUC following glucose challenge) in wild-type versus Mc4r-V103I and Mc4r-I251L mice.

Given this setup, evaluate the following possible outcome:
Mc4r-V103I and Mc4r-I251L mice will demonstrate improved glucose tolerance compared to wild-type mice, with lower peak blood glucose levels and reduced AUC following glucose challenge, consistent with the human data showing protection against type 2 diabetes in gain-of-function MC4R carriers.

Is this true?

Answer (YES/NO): YES